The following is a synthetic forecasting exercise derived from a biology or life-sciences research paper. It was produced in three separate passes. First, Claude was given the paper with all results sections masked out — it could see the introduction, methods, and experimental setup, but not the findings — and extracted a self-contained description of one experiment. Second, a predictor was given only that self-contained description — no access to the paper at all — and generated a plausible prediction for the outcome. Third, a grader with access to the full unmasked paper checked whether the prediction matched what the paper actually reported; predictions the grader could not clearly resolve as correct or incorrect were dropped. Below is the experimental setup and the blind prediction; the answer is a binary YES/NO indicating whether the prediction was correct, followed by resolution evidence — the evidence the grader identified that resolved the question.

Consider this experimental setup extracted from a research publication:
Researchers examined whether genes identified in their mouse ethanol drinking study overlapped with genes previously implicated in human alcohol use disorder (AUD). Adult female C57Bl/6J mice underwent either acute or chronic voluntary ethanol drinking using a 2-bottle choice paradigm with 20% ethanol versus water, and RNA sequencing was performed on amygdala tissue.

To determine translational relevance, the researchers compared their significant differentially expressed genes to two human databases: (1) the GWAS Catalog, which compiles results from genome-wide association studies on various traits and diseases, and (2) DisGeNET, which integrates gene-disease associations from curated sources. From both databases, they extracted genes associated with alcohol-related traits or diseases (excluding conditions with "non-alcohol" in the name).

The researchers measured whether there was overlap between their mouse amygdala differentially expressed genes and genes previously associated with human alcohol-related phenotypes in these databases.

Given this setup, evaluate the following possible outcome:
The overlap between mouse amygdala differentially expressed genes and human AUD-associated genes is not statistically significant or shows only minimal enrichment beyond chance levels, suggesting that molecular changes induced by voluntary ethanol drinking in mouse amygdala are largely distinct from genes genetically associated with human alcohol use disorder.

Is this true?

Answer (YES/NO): NO